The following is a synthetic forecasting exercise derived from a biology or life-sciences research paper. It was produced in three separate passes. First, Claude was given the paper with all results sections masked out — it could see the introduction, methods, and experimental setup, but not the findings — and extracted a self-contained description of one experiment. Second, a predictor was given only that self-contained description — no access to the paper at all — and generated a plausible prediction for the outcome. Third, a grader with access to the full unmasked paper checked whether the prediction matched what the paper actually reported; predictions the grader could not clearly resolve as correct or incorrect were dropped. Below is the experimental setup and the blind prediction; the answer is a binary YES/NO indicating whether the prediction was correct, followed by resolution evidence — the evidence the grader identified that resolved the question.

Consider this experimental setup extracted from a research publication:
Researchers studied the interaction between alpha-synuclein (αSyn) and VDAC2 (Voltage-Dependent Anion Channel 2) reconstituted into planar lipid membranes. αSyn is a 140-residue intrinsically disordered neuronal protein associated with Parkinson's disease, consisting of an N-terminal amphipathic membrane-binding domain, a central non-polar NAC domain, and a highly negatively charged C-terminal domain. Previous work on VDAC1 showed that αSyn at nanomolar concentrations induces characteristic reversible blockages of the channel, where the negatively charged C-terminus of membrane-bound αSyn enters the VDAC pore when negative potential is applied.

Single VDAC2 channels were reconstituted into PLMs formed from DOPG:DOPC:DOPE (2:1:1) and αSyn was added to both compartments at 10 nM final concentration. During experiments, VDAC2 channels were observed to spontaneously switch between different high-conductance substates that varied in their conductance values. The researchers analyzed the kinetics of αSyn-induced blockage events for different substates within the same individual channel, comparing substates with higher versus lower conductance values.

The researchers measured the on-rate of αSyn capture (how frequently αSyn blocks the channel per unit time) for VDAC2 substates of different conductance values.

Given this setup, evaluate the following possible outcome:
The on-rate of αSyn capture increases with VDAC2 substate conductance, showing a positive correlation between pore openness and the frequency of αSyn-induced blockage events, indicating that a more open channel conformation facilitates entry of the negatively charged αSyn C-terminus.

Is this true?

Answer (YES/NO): YES